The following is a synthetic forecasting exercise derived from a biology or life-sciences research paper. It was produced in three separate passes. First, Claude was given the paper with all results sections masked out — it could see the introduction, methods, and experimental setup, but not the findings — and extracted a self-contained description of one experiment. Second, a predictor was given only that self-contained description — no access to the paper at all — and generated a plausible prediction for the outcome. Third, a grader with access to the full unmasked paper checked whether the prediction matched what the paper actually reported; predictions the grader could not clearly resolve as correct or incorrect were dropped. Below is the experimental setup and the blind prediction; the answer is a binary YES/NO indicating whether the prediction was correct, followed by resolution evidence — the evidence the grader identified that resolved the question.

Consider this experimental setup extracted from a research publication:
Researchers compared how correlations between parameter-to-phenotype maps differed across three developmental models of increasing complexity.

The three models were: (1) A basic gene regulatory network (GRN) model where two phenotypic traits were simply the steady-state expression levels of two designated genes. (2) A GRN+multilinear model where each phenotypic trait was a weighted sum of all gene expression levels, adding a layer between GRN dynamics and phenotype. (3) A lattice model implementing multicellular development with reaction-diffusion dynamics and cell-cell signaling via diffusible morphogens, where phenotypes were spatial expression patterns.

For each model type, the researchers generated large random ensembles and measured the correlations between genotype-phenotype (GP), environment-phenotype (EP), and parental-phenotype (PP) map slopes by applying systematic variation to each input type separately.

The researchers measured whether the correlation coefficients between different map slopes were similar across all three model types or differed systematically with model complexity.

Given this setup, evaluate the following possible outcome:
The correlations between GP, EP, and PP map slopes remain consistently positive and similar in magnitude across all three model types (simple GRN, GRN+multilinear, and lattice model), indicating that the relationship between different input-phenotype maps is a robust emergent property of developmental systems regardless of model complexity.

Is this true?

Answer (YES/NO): NO